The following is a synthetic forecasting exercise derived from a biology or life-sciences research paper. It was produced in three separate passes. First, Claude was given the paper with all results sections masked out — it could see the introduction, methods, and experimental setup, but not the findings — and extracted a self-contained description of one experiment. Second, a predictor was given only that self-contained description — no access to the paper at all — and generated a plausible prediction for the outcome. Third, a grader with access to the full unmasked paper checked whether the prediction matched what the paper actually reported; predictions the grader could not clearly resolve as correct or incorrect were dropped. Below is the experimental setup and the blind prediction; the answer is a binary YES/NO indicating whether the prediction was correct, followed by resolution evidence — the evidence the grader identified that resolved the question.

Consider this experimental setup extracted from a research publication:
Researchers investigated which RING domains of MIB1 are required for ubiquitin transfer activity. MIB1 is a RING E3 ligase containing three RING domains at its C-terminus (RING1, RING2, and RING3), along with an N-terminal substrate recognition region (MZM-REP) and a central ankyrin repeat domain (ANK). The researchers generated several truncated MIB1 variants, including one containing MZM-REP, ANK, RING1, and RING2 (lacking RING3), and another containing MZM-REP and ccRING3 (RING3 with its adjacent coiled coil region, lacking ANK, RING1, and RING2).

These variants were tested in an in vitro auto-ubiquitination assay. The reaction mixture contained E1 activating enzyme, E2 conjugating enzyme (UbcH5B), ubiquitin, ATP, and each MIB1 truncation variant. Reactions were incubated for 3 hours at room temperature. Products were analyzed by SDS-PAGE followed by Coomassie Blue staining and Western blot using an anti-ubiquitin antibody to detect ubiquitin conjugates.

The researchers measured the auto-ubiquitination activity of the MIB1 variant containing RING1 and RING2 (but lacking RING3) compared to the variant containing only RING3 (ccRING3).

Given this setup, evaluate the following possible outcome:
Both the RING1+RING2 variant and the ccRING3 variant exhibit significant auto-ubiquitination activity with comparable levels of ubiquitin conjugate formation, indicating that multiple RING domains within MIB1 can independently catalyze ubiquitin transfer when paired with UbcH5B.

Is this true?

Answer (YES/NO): NO